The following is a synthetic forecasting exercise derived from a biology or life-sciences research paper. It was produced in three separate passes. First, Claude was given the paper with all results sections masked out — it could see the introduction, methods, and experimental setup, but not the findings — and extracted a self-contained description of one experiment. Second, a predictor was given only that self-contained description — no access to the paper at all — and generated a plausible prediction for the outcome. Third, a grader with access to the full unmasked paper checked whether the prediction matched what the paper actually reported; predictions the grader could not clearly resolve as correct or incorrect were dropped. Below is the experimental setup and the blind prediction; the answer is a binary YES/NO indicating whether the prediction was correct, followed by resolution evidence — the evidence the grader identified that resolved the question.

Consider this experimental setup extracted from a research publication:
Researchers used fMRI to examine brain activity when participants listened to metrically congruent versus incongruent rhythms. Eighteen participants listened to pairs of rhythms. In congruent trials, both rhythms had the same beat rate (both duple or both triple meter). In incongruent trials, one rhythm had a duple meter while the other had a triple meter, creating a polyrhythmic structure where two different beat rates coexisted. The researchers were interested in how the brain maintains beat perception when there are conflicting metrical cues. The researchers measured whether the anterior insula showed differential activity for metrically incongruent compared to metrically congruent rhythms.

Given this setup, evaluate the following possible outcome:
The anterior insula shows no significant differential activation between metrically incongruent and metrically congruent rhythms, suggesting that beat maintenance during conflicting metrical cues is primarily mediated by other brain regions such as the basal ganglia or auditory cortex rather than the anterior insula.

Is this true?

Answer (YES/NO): NO